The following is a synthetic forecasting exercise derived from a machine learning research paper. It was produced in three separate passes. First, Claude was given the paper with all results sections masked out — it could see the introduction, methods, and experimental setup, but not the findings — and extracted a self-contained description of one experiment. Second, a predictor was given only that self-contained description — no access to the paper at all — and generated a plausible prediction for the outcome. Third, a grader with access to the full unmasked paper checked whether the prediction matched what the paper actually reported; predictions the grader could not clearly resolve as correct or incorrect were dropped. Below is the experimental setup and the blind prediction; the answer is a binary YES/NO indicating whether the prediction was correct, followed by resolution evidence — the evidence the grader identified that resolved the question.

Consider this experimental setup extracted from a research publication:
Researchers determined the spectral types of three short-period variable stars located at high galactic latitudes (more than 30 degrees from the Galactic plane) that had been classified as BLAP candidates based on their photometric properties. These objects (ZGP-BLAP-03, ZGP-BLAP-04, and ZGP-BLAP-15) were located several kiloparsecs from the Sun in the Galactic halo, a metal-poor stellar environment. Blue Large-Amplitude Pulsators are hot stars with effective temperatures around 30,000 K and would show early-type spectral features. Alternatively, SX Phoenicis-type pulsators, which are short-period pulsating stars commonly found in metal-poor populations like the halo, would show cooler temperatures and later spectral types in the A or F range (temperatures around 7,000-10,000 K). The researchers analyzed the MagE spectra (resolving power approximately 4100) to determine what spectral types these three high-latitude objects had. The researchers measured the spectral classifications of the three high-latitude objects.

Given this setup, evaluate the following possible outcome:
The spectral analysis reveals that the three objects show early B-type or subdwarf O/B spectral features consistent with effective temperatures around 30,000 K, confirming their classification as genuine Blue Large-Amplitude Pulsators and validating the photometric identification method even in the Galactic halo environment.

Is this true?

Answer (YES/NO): NO